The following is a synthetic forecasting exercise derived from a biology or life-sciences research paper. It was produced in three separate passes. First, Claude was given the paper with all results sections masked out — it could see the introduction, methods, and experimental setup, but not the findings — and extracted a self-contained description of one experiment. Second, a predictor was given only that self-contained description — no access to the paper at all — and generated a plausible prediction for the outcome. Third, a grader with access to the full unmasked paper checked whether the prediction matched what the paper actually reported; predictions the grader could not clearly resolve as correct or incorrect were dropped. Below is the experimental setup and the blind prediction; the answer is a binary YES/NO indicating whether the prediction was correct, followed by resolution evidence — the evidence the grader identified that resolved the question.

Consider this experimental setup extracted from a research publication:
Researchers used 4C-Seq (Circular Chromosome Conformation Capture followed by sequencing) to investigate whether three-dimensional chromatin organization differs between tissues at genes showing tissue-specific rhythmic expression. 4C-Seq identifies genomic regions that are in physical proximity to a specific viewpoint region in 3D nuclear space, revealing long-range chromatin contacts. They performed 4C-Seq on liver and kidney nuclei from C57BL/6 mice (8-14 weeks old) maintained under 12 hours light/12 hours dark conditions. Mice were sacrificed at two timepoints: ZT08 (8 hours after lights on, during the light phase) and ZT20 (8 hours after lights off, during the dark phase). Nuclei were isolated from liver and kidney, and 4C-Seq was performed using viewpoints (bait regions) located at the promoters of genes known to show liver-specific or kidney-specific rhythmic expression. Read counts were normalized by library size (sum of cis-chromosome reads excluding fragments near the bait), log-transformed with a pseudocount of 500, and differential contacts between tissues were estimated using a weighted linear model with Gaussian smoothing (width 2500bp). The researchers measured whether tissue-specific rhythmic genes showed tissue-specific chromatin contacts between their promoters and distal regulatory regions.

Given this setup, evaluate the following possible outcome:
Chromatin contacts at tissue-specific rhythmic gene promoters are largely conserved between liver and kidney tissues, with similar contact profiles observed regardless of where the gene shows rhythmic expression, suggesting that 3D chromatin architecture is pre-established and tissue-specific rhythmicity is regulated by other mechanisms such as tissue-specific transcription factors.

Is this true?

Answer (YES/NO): NO